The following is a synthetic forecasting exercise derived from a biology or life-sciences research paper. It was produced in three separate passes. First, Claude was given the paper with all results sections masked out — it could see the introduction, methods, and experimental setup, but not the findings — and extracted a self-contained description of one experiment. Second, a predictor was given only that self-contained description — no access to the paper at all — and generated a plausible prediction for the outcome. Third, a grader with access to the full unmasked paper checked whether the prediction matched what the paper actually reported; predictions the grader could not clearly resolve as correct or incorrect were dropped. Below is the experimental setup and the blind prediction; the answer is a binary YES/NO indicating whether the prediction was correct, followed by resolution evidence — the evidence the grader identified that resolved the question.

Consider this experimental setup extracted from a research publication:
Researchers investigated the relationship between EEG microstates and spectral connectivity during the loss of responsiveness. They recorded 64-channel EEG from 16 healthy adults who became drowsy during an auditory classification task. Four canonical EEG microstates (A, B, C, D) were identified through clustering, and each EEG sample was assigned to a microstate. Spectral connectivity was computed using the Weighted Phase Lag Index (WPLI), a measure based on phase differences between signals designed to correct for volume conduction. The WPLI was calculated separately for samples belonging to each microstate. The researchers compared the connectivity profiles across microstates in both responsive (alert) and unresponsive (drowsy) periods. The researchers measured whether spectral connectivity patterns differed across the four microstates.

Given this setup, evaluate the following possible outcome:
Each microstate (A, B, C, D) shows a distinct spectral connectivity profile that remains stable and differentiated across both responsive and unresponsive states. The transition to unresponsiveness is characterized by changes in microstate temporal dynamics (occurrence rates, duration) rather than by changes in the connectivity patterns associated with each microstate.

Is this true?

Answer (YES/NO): NO